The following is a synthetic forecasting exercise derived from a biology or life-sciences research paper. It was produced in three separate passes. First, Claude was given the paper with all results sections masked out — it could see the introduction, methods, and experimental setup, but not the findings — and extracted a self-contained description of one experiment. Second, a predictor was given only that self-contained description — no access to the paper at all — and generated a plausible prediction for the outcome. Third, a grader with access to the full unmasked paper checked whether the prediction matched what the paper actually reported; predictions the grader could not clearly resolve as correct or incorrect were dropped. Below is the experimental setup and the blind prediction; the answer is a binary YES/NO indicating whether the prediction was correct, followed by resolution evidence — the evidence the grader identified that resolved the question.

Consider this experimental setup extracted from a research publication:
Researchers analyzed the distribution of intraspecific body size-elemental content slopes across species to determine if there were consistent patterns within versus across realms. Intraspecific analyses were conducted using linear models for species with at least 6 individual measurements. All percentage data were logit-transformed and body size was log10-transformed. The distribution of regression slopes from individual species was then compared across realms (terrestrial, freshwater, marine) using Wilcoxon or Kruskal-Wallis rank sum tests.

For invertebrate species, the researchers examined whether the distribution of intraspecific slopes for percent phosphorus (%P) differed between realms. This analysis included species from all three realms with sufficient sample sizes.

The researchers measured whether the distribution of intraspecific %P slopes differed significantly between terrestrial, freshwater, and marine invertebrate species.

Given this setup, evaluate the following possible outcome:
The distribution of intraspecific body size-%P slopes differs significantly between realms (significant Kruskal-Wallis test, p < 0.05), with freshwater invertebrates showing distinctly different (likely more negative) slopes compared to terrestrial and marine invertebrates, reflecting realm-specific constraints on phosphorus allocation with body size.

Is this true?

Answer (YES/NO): NO